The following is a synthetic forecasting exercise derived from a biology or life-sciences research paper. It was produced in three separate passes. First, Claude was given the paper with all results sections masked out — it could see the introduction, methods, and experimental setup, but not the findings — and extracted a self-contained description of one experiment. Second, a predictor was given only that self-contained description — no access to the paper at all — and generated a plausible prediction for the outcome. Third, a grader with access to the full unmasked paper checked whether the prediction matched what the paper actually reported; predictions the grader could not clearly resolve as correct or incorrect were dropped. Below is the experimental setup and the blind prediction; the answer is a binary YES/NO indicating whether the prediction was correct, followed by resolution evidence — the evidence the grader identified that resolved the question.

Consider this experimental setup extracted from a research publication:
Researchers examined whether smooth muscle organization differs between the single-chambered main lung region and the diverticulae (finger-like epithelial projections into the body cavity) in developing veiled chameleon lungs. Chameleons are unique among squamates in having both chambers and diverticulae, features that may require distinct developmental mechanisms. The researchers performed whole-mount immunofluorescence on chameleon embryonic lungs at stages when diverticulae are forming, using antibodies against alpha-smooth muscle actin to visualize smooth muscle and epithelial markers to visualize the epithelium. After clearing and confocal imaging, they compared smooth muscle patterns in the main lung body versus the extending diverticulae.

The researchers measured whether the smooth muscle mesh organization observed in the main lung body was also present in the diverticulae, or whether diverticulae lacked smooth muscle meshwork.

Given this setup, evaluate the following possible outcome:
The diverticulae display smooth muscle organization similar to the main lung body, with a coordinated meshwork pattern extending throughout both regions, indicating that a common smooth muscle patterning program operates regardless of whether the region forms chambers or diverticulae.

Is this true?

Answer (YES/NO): NO